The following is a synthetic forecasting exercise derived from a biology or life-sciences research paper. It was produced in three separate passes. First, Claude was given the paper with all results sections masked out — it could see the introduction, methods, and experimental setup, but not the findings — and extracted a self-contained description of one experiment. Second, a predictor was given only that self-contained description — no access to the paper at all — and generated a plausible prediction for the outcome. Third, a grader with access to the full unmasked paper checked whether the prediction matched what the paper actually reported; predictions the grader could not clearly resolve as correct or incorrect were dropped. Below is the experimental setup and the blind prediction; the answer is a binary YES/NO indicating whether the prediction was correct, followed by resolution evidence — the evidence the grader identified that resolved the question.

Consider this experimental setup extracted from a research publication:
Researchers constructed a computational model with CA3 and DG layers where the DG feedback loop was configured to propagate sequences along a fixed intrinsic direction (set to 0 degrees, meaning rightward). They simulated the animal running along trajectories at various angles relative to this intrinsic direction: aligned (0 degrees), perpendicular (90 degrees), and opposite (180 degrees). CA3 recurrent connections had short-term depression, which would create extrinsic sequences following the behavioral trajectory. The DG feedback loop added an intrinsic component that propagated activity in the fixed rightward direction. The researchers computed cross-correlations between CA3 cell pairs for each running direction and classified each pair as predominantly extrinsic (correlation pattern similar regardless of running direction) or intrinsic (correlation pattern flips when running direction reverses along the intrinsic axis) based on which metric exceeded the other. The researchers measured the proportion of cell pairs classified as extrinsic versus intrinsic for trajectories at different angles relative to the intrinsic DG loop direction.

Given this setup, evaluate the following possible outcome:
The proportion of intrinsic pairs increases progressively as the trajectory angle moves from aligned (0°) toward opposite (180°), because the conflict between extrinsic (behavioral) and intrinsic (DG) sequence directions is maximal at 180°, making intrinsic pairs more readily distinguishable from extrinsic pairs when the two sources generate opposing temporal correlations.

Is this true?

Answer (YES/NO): NO